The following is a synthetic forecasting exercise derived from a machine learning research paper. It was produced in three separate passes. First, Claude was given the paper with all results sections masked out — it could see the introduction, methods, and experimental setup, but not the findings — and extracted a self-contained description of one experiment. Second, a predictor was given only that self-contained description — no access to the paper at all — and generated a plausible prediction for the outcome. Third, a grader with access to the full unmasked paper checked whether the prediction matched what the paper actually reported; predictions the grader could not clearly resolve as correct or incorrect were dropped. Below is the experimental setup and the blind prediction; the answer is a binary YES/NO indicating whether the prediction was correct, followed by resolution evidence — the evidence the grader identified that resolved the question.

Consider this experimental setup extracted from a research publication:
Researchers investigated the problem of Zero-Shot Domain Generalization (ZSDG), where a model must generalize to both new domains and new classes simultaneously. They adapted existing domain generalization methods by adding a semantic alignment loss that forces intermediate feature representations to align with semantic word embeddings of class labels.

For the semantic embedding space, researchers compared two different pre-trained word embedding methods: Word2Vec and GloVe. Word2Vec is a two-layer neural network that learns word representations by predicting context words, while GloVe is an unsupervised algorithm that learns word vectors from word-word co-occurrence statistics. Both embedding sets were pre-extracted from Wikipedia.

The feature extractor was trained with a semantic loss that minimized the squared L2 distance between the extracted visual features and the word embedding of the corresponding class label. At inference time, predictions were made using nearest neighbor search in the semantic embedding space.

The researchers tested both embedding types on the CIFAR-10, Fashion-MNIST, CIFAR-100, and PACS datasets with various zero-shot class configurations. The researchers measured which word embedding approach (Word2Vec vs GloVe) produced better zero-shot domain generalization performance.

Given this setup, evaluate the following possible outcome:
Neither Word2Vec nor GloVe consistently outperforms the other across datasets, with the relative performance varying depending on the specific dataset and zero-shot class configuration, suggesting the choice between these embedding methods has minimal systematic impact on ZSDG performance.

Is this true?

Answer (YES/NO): NO